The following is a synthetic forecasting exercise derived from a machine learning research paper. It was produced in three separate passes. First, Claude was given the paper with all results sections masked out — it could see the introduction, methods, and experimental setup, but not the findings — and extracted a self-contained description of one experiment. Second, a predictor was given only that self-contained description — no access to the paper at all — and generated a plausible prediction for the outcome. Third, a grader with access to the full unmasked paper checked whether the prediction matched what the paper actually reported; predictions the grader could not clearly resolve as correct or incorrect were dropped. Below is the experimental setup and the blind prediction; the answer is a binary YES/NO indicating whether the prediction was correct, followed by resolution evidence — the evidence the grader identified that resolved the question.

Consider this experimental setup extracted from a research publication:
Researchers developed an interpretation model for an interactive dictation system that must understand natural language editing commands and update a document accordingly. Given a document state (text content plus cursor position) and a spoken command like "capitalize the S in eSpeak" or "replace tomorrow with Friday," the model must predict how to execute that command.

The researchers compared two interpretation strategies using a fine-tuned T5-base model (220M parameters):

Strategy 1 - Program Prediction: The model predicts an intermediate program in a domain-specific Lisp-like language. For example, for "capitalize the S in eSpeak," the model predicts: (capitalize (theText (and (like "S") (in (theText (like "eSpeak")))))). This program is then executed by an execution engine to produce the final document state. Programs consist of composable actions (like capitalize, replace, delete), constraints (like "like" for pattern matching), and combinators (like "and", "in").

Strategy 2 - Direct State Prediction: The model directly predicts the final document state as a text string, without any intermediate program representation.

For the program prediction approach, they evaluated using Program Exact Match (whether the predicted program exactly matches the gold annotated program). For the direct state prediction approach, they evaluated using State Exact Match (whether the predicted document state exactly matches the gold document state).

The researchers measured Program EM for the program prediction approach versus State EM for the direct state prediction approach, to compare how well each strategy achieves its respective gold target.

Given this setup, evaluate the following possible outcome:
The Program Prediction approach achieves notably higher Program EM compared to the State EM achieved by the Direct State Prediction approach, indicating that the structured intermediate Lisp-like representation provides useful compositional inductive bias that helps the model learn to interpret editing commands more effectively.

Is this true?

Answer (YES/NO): NO